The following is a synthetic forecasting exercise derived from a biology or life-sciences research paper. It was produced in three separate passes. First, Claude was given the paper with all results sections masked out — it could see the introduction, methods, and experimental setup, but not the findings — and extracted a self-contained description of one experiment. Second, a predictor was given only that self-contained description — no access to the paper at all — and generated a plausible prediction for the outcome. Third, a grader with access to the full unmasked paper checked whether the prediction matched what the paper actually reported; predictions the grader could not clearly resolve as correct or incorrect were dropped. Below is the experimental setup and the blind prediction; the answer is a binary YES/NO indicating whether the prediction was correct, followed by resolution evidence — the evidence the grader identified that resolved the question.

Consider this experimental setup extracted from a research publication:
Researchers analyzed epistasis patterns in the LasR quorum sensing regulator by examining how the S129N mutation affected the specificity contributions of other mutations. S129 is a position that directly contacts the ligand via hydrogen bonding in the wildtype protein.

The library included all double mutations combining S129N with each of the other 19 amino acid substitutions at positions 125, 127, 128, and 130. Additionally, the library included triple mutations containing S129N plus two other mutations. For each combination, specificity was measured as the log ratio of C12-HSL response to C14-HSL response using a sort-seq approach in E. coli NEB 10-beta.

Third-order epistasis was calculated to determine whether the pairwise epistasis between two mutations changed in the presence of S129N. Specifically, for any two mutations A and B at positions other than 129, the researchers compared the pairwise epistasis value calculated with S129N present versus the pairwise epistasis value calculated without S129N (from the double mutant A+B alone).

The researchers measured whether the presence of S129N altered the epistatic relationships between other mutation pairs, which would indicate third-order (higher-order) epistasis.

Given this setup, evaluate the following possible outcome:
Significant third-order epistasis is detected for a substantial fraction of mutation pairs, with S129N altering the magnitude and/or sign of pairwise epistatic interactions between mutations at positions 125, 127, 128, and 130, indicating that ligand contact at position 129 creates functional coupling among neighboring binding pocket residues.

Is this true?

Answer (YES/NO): YES